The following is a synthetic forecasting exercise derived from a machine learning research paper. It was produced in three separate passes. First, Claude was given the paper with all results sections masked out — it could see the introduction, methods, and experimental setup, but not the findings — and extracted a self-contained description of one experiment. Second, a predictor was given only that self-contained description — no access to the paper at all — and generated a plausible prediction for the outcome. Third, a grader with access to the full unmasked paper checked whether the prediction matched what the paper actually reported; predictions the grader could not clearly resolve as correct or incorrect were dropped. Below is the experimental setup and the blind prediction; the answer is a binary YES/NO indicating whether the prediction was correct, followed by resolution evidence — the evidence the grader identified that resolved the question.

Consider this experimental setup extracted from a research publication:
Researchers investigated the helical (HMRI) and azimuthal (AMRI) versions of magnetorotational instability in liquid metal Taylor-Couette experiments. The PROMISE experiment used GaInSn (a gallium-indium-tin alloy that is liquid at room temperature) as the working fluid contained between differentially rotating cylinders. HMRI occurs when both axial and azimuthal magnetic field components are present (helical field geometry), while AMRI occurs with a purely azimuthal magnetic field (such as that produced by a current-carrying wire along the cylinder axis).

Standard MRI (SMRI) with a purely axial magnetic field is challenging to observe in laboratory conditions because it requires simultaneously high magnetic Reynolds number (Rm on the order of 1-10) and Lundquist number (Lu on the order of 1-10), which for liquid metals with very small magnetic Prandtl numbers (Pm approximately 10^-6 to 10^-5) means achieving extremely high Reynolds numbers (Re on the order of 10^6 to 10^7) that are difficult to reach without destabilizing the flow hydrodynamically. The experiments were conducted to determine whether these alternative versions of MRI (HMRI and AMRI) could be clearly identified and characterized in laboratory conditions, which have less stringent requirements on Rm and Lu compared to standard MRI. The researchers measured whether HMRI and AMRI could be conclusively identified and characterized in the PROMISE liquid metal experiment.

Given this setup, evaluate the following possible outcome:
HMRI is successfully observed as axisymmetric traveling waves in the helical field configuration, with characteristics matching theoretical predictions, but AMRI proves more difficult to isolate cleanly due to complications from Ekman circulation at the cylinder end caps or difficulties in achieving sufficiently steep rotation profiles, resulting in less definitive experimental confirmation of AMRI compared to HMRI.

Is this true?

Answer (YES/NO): NO